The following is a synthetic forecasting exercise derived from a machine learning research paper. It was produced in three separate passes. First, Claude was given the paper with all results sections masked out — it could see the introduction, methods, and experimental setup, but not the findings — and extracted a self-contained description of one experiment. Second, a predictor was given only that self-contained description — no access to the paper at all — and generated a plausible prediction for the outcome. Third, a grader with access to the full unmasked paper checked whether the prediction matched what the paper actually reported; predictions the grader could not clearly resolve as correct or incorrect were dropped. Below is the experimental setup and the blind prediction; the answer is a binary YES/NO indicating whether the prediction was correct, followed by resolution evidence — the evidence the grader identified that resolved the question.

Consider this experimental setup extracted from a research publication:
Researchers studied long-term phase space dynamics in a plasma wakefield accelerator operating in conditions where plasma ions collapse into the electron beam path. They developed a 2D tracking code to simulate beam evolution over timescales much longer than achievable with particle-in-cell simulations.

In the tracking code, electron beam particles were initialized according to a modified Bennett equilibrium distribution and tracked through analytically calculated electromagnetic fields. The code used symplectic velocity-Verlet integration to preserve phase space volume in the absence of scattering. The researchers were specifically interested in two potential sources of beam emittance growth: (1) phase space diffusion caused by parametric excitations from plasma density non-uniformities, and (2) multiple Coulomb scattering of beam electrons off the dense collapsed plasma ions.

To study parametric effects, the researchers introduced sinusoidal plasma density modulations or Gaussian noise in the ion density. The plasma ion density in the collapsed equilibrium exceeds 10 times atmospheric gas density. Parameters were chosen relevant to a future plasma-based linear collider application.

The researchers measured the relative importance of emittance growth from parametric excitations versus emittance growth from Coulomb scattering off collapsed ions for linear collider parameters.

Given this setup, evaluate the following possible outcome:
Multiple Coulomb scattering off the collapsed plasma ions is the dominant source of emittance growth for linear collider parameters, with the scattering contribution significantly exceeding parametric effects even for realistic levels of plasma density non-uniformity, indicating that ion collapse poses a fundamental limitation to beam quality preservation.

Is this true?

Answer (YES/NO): NO